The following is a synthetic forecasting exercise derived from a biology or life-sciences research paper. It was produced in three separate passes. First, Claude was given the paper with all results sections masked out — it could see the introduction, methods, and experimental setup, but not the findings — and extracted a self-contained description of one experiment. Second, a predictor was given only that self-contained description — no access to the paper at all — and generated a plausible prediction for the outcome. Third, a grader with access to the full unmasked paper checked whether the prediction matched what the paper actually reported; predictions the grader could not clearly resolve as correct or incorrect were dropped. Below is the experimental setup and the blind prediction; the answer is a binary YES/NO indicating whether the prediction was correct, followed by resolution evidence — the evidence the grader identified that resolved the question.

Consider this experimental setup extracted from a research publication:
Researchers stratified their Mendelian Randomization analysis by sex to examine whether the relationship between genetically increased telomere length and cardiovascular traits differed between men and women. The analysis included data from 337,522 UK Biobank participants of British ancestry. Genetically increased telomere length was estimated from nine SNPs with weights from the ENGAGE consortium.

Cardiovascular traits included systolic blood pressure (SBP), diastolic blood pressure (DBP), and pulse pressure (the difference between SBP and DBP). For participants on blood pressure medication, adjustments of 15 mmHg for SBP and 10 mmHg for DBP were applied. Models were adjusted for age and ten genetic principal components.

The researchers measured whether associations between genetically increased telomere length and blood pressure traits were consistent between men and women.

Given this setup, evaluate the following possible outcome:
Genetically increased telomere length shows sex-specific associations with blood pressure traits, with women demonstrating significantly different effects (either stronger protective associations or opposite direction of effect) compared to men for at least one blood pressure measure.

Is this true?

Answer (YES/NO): NO